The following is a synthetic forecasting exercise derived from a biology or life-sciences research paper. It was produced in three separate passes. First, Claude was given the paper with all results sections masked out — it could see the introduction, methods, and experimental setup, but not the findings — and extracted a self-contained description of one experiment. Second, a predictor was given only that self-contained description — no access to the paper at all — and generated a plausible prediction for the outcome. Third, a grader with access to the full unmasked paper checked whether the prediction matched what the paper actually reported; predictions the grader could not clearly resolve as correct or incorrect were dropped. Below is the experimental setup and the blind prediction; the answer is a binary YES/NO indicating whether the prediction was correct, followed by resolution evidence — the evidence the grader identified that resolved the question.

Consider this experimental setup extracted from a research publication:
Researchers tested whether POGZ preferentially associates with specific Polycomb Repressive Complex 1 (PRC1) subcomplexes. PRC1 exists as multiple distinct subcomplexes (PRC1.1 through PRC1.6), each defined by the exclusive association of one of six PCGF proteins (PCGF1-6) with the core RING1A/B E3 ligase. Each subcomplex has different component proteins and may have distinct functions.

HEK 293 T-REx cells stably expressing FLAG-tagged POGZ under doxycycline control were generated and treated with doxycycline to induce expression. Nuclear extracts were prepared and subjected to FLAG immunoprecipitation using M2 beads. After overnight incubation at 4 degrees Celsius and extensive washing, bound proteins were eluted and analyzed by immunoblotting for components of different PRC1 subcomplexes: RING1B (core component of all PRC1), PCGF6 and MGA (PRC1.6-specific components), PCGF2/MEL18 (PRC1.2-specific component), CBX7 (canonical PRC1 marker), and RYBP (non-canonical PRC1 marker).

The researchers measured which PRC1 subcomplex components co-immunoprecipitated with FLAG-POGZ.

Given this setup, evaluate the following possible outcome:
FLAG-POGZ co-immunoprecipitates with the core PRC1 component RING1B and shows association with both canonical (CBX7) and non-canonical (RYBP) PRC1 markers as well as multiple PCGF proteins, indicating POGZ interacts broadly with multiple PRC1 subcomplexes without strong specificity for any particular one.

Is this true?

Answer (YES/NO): NO